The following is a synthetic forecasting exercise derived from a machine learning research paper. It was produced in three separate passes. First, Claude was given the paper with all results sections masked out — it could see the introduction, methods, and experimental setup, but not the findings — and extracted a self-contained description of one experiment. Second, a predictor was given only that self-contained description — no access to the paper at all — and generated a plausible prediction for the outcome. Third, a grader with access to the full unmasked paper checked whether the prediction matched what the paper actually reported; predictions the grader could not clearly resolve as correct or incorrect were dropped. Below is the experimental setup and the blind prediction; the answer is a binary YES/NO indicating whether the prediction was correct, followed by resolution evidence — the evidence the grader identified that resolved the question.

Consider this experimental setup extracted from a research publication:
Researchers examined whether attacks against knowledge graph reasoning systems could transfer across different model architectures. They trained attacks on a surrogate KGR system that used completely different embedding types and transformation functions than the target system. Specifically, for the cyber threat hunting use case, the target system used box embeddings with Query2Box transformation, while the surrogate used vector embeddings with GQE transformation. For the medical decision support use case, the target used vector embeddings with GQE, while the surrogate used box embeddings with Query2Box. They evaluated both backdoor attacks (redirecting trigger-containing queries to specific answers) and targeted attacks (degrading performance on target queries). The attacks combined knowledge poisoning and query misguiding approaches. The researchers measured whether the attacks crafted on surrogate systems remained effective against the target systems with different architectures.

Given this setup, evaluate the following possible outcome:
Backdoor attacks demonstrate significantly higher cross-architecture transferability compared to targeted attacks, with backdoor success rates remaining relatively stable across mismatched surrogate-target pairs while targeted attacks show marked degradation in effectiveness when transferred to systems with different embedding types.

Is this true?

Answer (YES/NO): NO